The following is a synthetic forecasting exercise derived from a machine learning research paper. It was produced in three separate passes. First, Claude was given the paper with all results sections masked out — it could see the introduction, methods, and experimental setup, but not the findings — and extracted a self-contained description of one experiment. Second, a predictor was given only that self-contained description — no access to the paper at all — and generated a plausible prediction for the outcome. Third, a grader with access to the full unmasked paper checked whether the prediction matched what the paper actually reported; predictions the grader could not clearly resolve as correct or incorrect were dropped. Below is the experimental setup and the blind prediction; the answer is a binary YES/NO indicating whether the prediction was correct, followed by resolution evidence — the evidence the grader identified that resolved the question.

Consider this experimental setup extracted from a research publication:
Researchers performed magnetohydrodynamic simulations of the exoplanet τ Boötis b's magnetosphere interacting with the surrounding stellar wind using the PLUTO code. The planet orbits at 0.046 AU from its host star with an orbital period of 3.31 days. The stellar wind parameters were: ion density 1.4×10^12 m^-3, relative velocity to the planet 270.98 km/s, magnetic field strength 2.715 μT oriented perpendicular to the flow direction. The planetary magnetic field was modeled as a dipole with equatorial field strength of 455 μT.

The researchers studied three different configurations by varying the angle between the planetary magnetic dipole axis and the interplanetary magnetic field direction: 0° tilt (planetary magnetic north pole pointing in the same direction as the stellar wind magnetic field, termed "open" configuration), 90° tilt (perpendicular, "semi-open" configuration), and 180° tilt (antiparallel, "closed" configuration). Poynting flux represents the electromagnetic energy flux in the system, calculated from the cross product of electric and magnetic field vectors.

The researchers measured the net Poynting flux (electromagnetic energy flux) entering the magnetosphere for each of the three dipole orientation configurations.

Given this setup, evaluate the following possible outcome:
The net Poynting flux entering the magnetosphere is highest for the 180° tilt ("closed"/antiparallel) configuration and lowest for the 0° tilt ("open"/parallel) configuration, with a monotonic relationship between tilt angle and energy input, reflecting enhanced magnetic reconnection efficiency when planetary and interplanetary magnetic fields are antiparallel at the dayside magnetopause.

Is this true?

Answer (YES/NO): NO